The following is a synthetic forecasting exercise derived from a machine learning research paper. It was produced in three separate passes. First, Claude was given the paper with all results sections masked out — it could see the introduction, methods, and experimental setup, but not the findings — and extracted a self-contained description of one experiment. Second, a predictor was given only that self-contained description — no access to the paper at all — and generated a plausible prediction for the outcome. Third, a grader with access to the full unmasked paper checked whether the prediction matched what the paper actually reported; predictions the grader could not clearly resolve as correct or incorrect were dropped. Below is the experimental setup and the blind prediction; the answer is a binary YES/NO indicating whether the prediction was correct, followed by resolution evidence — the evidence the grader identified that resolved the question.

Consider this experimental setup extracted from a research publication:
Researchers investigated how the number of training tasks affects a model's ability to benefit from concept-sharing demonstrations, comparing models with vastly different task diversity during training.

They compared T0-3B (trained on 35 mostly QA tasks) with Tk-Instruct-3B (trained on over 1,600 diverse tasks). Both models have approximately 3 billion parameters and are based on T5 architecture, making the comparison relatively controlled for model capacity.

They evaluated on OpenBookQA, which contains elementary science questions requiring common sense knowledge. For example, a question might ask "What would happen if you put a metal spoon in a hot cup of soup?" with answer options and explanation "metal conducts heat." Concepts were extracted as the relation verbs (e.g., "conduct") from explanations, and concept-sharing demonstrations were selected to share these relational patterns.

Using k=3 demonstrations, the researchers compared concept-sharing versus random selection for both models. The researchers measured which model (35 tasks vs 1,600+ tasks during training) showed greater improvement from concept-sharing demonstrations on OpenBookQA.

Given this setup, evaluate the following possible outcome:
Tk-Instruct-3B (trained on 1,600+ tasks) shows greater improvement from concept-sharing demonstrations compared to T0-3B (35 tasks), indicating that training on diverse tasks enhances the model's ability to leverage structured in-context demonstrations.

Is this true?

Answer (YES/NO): NO